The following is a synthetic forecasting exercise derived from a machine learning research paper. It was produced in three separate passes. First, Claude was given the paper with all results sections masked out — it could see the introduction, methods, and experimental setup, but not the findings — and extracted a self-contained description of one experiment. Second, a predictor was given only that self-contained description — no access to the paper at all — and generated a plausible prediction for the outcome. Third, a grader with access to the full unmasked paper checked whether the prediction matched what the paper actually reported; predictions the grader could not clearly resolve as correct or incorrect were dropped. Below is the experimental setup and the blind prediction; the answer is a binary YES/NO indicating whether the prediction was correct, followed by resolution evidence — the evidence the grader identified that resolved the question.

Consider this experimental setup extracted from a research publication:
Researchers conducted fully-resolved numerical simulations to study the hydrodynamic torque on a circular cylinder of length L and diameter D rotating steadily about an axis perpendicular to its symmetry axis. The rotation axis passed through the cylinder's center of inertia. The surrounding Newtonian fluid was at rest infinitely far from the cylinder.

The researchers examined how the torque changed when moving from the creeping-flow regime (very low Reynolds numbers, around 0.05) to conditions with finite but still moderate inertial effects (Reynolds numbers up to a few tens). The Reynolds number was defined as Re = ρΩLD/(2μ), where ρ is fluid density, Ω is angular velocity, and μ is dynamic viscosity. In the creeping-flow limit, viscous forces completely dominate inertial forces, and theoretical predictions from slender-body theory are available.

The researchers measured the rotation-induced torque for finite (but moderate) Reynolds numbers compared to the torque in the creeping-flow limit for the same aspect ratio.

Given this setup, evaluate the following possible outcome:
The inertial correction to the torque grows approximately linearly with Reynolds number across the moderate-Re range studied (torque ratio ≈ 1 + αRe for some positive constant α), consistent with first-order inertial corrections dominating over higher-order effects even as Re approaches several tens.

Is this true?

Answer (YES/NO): NO